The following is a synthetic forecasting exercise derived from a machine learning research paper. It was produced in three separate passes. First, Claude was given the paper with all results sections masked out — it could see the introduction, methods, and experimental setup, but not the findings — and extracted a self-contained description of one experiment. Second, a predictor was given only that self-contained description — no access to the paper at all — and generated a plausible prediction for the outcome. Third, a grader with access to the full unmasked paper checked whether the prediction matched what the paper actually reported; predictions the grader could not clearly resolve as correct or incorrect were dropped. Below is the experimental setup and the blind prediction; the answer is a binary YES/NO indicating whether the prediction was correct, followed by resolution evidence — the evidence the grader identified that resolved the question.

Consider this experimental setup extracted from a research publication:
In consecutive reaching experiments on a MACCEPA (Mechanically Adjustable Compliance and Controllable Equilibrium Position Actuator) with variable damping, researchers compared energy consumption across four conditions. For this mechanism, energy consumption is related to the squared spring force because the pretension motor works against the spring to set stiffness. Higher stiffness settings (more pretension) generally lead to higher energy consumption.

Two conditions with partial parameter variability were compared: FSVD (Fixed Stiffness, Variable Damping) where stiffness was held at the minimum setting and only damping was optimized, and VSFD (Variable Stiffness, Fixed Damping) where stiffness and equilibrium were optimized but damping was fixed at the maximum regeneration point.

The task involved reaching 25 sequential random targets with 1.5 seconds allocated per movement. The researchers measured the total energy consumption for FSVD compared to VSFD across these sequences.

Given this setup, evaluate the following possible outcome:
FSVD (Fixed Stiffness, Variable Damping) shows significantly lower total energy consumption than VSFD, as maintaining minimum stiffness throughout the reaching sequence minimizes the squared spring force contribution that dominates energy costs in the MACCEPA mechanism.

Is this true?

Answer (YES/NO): NO